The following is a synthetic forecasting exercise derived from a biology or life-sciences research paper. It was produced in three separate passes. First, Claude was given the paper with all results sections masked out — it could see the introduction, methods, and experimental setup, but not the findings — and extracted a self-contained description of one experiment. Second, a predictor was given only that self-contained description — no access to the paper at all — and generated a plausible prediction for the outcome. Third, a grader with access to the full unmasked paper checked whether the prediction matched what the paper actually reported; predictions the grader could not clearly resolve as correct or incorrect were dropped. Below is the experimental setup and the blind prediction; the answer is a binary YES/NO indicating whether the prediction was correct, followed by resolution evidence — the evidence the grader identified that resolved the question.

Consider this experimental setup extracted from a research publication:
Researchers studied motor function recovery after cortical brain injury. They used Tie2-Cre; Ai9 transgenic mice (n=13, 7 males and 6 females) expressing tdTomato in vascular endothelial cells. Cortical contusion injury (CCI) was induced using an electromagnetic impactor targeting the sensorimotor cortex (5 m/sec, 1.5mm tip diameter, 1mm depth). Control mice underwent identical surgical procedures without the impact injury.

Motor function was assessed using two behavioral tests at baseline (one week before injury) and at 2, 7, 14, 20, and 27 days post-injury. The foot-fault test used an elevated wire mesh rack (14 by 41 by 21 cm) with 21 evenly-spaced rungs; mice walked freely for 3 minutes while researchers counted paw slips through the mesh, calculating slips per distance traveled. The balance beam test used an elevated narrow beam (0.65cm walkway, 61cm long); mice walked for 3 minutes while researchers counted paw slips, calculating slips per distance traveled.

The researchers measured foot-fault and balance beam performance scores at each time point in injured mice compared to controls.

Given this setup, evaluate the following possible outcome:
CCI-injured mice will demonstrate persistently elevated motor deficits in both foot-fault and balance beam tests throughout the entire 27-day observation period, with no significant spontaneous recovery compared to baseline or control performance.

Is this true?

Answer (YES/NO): NO